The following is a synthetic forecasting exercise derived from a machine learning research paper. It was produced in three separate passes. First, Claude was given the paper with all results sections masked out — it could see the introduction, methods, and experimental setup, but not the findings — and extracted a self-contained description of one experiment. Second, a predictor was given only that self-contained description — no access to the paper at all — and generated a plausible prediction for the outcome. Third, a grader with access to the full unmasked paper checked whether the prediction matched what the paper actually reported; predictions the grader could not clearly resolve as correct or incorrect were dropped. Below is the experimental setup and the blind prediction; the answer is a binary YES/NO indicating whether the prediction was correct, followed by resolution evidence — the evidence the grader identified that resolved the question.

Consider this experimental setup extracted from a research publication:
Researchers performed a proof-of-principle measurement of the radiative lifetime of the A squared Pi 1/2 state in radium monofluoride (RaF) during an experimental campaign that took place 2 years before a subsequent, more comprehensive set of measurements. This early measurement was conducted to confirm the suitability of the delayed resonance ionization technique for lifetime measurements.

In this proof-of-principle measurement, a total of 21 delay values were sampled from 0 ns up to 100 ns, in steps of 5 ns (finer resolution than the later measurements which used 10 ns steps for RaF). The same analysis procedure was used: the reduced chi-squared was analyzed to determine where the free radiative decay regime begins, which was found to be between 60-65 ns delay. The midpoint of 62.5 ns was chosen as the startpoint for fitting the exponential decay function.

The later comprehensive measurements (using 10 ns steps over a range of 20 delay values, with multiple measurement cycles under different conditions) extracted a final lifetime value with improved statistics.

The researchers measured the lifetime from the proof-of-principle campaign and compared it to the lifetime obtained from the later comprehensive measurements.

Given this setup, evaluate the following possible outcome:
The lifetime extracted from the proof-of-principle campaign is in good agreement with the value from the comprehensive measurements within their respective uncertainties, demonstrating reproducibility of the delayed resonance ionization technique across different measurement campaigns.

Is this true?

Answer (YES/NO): NO